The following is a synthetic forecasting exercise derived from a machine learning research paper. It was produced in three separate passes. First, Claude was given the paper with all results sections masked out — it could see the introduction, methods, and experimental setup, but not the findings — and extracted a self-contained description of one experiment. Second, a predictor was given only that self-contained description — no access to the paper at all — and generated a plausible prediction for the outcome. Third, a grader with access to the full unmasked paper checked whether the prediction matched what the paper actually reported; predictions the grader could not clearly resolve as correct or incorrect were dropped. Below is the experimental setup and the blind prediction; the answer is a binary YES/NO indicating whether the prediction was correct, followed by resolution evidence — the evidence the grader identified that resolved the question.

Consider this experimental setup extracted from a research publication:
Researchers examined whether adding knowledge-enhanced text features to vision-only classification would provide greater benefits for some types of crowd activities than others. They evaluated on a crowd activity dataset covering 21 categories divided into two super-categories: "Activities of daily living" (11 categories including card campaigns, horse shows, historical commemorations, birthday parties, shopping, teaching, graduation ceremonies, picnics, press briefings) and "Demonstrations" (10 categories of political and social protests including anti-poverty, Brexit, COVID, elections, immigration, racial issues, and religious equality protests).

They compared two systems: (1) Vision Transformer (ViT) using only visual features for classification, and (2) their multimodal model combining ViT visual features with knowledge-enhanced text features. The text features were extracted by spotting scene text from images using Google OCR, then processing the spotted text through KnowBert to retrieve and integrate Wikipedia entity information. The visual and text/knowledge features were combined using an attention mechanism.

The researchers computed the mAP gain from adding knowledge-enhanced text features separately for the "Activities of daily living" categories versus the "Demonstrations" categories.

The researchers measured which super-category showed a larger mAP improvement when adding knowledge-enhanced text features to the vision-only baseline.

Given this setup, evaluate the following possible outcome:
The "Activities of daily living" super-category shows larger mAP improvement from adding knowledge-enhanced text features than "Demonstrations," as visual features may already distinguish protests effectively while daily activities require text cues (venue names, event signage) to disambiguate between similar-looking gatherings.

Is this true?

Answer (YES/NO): NO